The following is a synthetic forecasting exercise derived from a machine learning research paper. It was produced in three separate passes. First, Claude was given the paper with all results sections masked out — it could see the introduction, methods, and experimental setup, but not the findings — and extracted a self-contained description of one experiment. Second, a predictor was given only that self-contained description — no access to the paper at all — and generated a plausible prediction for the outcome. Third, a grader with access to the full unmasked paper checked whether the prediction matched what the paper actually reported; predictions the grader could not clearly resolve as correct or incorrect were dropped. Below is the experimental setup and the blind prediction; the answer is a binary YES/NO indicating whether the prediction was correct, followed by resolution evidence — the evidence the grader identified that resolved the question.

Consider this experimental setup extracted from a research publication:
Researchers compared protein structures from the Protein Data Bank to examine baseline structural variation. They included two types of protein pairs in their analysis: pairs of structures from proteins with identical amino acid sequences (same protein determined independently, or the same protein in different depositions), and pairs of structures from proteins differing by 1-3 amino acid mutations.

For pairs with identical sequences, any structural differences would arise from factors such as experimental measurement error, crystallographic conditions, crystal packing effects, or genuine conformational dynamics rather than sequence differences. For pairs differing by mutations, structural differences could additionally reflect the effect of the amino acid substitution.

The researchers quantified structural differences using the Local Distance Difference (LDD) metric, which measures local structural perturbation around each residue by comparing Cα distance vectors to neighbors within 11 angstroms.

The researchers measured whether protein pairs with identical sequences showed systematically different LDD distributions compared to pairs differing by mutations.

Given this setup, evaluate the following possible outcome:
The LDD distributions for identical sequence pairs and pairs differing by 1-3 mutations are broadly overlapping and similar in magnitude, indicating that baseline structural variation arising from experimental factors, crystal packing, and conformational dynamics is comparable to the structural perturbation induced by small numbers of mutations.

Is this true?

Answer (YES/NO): NO